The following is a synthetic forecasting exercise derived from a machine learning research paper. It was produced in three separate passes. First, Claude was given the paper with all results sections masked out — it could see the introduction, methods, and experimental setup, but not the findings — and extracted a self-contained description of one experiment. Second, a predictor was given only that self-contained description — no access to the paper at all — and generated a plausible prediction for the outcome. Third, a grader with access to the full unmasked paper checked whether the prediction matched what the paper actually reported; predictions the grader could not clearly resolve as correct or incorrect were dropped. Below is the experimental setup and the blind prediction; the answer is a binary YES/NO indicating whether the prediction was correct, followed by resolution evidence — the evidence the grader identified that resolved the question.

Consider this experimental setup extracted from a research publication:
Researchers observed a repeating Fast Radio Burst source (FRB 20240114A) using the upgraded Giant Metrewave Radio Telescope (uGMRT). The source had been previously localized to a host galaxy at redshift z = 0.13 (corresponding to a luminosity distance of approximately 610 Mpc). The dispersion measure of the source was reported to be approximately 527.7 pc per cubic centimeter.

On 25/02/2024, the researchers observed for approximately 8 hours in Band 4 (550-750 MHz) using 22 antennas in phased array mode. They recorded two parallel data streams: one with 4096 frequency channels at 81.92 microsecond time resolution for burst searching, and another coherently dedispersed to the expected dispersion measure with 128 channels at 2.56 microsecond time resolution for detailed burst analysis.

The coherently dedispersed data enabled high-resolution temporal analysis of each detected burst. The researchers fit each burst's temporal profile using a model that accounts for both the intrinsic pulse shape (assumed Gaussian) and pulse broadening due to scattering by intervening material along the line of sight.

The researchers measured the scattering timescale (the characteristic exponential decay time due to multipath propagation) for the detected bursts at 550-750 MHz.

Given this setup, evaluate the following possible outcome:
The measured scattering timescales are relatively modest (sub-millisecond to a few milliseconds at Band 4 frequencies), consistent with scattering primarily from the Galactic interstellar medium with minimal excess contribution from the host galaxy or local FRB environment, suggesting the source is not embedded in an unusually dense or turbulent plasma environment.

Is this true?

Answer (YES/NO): NO